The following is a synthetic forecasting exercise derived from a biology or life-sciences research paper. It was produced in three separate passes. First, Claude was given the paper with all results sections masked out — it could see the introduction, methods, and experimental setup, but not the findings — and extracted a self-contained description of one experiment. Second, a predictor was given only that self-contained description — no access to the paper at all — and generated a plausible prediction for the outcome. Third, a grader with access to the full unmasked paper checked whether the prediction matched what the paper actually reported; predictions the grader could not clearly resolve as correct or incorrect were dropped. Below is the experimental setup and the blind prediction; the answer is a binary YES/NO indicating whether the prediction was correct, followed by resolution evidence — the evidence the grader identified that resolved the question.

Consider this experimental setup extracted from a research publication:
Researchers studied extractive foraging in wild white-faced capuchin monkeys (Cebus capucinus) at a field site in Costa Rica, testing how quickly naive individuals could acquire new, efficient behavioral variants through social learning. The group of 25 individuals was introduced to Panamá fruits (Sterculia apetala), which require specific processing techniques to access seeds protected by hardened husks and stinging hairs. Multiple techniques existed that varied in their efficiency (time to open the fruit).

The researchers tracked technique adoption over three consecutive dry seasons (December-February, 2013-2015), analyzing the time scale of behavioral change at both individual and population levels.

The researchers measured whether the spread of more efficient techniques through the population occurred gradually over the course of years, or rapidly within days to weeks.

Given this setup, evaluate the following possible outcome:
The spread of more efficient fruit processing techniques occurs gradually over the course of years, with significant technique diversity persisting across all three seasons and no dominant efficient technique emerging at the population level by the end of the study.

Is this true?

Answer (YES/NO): NO